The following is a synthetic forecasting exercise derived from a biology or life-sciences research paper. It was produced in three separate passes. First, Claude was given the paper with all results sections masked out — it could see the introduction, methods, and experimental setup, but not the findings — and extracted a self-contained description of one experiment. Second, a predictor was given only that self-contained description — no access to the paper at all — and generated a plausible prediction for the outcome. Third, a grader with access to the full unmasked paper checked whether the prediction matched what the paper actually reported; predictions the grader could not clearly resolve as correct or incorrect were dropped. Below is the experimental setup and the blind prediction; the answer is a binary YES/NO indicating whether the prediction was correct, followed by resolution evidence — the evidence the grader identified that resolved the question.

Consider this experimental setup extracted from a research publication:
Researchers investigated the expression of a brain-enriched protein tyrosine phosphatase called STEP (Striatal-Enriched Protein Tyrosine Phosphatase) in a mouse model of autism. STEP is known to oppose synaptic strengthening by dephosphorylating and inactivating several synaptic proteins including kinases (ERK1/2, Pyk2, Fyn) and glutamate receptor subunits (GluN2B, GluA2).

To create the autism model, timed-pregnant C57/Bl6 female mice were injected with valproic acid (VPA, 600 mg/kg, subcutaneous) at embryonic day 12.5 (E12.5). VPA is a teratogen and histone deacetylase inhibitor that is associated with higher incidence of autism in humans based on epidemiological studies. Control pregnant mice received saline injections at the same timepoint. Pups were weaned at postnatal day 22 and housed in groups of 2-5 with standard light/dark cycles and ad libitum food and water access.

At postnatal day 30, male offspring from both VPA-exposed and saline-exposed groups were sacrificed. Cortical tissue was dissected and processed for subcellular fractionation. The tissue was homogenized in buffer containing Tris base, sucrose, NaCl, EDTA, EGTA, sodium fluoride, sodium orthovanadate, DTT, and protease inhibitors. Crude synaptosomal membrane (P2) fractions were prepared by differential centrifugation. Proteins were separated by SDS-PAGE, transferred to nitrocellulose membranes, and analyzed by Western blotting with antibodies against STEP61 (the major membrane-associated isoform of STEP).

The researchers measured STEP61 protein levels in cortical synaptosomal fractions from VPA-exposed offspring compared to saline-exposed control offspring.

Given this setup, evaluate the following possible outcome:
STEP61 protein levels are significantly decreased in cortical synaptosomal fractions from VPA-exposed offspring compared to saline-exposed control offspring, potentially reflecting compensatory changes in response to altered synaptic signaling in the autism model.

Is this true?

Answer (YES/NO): NO